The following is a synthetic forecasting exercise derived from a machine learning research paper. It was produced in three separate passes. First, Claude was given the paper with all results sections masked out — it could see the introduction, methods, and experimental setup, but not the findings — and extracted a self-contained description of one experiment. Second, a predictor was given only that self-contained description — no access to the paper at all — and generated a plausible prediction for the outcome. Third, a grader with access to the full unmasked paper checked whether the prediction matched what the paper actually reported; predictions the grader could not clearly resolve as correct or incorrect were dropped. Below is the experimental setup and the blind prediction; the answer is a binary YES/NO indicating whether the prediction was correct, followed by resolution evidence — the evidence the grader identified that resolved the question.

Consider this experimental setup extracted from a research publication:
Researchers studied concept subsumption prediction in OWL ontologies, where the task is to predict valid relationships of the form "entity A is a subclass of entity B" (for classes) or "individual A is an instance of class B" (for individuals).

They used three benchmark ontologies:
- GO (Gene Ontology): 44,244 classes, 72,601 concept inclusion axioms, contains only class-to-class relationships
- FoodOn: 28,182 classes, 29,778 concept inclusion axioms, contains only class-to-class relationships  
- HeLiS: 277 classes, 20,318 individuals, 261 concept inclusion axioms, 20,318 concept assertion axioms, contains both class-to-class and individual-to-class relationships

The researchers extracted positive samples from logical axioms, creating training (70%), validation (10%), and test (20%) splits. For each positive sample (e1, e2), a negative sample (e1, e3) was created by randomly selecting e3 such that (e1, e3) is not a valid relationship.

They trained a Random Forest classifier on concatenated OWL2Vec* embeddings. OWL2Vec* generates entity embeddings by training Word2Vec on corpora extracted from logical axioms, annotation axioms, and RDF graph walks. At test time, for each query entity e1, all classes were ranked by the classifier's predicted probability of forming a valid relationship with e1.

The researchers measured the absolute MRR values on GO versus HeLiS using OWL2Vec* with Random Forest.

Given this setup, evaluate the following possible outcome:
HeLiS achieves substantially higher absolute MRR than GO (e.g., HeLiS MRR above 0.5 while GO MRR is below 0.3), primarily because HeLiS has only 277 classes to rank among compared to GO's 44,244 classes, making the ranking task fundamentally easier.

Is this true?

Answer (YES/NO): YES